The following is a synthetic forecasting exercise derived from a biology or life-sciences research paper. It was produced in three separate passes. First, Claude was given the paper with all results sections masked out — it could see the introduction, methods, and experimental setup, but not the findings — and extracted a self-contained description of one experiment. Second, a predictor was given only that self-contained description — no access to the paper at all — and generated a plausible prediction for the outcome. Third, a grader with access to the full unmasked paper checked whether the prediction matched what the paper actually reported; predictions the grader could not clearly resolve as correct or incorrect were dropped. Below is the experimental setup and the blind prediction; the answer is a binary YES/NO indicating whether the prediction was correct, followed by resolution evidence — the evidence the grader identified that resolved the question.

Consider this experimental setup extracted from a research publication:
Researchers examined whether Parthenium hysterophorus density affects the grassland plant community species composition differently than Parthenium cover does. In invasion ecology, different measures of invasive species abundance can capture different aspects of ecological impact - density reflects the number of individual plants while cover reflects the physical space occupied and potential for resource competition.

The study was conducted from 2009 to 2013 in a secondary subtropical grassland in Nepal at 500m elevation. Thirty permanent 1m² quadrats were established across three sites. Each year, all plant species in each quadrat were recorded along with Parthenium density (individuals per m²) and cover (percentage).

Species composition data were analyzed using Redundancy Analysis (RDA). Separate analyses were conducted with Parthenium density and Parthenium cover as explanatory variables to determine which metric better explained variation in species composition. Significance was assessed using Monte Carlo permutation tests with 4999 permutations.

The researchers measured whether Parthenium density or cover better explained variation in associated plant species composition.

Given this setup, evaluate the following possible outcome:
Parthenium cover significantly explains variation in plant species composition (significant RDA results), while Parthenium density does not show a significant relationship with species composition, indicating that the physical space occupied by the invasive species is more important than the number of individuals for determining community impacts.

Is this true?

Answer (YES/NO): NO